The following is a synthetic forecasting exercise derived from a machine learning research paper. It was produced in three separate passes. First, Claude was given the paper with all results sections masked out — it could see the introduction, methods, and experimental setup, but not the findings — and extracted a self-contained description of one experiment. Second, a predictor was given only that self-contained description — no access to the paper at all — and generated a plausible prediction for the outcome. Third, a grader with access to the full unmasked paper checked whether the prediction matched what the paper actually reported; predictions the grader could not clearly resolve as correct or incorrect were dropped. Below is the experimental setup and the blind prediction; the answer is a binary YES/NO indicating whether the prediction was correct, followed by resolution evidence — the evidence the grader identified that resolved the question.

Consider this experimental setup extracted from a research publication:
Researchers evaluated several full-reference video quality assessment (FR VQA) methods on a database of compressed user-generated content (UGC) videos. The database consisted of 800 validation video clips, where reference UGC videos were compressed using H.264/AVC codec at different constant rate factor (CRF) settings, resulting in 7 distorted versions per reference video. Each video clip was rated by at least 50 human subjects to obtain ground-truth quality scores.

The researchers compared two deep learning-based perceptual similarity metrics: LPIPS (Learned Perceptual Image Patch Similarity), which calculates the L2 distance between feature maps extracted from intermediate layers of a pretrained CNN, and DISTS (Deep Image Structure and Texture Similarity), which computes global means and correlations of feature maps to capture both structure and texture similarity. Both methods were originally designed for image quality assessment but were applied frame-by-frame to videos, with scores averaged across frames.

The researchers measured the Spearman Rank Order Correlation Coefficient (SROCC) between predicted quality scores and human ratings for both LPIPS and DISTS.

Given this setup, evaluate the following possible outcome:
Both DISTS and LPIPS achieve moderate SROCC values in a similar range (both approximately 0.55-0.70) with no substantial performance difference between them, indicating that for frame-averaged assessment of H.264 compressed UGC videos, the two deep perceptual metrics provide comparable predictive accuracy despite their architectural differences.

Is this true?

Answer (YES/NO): NO